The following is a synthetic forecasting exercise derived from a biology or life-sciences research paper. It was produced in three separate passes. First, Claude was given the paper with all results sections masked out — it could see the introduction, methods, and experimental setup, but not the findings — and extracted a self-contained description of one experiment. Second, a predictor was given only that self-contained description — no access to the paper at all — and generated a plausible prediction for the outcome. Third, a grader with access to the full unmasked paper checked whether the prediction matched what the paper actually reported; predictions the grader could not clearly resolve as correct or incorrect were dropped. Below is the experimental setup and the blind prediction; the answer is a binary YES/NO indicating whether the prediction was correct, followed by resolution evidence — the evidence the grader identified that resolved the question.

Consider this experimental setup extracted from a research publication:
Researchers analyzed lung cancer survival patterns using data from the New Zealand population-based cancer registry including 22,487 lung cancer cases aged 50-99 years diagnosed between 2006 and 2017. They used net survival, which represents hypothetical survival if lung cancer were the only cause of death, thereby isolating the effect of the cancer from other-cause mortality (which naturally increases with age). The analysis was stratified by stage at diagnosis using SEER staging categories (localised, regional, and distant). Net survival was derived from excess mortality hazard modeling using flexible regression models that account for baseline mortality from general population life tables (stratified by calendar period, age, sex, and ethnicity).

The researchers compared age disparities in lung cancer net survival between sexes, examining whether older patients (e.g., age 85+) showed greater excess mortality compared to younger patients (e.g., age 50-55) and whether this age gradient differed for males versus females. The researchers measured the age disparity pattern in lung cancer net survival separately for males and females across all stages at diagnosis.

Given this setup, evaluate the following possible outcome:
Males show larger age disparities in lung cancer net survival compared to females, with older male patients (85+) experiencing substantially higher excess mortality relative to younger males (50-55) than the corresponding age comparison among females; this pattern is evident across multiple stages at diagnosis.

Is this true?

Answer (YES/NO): NO